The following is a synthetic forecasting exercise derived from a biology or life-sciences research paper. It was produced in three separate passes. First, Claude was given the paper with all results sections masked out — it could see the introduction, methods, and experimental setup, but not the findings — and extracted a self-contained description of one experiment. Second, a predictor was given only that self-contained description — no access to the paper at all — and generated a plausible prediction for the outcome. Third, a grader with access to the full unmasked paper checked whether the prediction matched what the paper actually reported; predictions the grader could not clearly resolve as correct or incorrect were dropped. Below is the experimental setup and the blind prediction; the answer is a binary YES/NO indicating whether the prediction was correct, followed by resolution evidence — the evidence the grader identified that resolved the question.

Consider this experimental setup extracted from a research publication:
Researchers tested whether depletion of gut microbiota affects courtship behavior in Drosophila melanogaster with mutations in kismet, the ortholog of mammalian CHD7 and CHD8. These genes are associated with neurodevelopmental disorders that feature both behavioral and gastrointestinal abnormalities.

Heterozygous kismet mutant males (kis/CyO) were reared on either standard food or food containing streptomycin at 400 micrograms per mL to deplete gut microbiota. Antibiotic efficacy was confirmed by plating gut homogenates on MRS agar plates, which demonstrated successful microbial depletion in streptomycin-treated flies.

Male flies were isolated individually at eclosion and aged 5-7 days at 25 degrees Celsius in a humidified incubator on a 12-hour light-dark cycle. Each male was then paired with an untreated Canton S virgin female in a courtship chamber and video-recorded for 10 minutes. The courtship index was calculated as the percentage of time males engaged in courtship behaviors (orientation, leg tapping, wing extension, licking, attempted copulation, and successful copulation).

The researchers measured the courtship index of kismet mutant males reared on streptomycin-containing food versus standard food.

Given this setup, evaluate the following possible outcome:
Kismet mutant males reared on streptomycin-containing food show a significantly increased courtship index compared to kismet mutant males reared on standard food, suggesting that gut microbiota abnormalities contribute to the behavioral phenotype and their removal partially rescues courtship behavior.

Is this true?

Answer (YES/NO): YES